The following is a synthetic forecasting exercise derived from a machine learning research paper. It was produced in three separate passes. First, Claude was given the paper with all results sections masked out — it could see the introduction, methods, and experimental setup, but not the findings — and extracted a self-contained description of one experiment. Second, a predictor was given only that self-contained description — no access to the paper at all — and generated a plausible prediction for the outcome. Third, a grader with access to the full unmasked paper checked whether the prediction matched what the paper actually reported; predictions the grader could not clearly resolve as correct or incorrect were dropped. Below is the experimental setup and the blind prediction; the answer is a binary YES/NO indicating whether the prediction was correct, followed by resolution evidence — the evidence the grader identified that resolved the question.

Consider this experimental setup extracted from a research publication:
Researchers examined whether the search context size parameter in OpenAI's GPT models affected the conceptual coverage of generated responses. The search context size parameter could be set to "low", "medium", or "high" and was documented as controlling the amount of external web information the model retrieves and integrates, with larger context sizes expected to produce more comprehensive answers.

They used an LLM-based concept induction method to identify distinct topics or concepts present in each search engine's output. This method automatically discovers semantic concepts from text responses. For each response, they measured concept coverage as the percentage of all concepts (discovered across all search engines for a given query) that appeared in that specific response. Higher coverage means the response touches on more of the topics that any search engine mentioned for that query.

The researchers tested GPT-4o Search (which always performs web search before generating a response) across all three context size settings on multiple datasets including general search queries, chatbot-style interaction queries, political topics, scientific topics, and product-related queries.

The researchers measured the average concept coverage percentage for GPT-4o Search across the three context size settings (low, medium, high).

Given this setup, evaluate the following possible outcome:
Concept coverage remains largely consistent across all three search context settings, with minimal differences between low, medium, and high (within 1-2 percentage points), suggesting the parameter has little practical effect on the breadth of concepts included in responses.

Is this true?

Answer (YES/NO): YES